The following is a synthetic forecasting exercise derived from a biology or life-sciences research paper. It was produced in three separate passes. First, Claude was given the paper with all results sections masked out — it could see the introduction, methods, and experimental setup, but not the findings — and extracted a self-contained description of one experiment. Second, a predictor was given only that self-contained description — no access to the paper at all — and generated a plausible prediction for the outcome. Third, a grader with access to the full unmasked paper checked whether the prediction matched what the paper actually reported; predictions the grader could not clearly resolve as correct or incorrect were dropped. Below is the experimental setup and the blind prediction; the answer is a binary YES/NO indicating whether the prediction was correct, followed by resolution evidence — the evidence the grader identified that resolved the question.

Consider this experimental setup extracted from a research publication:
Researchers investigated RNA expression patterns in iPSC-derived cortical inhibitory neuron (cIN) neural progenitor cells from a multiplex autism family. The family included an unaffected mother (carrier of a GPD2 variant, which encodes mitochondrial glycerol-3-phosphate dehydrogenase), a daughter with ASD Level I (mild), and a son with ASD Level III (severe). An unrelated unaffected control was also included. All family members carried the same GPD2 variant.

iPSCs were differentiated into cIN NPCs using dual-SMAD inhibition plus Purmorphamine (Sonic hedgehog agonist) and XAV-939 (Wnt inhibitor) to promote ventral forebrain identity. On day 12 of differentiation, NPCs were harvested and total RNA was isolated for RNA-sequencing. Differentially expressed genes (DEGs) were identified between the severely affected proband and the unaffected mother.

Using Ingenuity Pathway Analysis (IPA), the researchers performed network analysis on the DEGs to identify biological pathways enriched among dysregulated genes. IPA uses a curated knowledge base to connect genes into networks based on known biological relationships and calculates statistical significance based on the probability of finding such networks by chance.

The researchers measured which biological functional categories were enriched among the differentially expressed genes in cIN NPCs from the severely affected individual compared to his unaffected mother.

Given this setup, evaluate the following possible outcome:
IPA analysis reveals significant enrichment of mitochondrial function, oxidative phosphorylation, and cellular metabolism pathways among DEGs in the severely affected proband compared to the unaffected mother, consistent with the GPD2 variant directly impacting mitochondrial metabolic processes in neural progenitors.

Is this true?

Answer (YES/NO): NO